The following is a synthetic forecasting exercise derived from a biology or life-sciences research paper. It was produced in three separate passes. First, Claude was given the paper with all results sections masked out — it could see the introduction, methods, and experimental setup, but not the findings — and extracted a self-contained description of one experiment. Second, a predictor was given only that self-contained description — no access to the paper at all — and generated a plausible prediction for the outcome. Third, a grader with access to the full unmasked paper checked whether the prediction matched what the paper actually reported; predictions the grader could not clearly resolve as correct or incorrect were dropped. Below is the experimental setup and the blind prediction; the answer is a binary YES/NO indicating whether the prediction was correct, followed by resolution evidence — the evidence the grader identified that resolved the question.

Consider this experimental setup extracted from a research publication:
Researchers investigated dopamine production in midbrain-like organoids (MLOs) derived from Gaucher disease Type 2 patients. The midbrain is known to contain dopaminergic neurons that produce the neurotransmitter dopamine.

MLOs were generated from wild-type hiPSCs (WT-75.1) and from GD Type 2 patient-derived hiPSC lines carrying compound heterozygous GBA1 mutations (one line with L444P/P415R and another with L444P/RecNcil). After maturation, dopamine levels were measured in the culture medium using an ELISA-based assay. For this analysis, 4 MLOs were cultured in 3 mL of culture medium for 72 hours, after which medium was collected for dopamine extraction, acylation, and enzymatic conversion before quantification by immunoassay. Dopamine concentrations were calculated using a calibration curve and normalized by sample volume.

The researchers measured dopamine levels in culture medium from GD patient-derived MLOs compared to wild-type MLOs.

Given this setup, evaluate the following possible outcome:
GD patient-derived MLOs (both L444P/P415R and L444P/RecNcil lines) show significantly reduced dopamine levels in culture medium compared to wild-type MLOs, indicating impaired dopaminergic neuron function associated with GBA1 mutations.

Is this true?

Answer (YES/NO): NO